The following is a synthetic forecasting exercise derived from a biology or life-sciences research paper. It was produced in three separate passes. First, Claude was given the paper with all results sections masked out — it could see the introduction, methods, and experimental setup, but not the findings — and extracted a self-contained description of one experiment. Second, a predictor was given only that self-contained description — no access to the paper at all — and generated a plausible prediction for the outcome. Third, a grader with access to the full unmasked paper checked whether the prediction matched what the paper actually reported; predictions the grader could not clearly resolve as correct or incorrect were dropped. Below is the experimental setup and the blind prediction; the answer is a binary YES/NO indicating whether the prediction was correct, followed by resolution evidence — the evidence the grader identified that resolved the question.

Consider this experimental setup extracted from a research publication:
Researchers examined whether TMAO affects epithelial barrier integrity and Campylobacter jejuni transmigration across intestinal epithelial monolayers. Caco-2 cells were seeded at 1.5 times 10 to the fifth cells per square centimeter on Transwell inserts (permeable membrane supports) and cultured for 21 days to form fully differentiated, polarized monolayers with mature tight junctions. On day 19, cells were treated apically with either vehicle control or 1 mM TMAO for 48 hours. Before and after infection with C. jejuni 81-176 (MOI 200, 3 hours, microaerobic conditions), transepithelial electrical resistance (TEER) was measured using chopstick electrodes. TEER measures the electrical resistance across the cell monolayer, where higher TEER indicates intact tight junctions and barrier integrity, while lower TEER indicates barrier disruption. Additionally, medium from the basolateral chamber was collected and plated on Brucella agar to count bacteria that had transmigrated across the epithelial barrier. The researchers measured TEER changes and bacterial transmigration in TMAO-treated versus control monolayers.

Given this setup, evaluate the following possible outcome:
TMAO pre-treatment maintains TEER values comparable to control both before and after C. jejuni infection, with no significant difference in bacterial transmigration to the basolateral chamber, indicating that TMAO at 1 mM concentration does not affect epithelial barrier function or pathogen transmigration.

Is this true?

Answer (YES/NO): NO